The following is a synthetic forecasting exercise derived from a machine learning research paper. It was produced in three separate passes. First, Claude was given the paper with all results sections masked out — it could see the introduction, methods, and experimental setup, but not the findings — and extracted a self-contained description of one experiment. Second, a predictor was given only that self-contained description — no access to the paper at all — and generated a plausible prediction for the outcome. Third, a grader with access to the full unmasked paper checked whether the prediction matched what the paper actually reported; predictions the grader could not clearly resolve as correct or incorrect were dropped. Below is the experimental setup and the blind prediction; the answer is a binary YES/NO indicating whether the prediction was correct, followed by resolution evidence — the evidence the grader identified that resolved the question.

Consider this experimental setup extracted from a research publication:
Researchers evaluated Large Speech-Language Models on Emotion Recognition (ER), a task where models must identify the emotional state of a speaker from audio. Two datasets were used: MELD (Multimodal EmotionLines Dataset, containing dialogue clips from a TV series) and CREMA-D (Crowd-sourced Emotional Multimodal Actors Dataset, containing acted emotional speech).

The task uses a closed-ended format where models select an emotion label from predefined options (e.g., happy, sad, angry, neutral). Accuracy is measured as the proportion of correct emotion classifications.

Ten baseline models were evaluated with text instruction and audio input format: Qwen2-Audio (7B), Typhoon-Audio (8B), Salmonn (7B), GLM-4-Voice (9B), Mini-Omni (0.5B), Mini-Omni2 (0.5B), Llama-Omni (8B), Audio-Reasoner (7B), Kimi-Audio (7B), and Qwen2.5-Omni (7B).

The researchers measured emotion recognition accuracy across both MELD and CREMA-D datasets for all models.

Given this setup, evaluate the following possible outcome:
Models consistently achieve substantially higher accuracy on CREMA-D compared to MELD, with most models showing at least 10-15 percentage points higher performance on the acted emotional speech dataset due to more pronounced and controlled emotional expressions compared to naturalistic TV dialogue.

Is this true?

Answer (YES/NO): NO